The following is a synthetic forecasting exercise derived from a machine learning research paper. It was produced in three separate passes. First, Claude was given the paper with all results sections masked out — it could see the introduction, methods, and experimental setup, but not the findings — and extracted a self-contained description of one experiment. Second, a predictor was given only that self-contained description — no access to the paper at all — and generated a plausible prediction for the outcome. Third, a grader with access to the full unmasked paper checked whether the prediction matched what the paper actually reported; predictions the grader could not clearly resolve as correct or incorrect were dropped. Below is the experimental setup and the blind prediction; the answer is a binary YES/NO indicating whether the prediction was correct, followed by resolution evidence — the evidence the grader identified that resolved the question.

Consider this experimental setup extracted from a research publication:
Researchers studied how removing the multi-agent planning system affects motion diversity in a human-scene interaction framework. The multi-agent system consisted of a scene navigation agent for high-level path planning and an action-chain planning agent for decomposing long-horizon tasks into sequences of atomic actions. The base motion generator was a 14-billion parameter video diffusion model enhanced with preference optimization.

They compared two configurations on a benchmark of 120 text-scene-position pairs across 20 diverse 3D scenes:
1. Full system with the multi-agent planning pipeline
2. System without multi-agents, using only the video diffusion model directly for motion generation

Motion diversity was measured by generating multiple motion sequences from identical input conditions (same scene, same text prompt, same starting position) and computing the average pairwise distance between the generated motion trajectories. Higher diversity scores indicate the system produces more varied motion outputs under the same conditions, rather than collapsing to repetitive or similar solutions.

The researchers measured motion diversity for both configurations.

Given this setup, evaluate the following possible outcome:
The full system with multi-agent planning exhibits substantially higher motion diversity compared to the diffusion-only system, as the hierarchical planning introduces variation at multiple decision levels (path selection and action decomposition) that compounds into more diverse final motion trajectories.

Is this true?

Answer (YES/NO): NO